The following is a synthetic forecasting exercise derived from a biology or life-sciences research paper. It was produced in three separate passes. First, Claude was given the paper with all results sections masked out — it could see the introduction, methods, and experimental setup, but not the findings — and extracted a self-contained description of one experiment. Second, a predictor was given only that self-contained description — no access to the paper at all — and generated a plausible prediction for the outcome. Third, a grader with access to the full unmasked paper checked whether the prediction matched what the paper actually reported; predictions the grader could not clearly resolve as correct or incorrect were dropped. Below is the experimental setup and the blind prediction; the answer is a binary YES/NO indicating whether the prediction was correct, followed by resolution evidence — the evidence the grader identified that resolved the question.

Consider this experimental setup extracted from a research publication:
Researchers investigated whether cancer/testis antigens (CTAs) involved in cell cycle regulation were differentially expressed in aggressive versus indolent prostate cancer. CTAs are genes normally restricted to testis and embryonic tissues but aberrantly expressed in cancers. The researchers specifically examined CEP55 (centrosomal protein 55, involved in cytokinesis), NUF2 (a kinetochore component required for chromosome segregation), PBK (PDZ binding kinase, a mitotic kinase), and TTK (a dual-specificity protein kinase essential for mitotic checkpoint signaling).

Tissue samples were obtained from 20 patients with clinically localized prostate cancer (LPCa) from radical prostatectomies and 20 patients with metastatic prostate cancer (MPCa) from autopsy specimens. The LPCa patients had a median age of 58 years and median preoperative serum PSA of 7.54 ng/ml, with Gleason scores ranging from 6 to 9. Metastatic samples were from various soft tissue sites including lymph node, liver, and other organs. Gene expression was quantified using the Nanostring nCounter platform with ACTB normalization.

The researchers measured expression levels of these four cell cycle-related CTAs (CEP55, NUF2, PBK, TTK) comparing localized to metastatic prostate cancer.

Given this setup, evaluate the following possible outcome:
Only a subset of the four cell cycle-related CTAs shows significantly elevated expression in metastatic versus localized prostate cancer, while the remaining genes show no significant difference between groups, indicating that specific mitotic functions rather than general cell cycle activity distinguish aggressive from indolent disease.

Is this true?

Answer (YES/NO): NO